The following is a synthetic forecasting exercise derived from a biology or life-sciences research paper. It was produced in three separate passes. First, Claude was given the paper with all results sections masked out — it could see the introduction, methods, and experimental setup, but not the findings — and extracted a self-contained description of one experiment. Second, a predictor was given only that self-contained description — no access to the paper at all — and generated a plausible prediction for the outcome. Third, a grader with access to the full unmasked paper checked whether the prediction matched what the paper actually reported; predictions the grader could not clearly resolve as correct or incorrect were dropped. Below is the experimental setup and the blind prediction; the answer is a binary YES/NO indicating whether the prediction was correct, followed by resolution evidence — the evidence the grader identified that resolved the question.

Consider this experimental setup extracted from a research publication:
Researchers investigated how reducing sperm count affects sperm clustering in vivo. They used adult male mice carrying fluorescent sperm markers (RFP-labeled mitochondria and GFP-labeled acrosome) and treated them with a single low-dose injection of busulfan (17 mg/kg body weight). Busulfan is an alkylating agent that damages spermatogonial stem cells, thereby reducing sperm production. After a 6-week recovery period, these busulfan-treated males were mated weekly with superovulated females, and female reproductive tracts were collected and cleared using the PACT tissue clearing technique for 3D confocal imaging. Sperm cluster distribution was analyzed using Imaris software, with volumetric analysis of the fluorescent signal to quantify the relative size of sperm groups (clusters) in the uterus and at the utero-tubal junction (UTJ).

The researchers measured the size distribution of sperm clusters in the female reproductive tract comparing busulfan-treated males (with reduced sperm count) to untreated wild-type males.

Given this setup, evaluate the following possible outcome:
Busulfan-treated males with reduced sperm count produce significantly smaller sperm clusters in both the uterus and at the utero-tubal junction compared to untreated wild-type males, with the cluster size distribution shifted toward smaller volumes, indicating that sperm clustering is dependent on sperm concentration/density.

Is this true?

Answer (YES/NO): YES